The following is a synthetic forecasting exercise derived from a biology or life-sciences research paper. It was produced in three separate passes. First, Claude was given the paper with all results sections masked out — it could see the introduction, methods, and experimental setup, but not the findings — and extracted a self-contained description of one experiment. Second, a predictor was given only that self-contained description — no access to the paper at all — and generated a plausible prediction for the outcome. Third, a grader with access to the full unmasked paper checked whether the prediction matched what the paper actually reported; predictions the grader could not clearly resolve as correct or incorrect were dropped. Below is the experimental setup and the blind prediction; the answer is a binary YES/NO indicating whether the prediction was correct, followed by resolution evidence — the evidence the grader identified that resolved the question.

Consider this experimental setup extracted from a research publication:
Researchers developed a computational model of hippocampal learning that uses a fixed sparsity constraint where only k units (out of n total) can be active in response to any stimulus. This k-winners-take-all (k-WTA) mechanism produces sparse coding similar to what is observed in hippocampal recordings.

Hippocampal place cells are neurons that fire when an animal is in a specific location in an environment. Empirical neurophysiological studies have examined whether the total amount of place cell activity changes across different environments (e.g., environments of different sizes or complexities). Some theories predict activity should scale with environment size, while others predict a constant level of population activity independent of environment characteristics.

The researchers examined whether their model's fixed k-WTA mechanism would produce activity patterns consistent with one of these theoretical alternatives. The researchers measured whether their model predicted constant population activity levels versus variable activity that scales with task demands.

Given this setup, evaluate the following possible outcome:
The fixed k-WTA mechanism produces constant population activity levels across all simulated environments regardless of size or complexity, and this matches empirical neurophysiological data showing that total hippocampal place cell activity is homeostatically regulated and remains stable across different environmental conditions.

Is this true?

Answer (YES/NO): YES